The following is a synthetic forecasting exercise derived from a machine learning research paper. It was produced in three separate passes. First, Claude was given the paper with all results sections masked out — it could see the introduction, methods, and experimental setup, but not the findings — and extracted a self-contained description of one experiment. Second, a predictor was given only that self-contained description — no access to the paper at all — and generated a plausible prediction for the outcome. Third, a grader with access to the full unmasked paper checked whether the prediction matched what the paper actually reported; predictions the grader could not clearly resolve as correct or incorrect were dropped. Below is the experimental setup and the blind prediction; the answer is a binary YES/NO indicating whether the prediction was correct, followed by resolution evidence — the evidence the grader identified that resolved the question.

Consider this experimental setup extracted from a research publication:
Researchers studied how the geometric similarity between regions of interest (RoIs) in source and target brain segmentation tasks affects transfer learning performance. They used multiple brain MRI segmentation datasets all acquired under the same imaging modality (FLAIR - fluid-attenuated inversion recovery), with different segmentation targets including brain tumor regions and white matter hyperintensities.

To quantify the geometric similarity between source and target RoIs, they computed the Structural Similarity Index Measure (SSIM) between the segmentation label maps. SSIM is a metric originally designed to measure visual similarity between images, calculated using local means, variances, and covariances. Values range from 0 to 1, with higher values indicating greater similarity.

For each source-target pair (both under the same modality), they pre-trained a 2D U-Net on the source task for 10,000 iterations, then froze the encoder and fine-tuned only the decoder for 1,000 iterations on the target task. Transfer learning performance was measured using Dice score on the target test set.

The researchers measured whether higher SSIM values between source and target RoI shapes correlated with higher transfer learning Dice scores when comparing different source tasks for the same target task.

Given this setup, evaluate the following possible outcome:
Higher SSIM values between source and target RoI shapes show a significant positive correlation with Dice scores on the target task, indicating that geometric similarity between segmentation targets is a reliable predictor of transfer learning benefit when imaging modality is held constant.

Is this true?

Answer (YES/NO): YES